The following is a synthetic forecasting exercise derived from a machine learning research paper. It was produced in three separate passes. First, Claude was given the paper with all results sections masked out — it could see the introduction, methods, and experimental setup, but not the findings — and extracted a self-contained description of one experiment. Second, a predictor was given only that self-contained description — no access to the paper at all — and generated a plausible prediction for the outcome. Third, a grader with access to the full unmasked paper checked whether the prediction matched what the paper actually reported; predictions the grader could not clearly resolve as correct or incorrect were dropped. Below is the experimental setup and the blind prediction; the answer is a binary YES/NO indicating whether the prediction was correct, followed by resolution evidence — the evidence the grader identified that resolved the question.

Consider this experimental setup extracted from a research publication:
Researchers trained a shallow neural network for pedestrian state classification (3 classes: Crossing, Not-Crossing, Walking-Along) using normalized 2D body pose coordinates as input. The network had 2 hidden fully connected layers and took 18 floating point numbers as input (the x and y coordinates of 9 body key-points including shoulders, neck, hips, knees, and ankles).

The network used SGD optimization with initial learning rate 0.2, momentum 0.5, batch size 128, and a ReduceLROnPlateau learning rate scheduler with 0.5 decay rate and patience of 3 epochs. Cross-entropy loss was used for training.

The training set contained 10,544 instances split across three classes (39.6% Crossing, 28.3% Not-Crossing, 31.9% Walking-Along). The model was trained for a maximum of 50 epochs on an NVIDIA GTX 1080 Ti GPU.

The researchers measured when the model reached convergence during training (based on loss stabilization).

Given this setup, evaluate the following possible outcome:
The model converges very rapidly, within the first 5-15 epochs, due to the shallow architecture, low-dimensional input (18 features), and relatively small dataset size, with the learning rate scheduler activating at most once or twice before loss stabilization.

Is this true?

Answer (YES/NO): YES